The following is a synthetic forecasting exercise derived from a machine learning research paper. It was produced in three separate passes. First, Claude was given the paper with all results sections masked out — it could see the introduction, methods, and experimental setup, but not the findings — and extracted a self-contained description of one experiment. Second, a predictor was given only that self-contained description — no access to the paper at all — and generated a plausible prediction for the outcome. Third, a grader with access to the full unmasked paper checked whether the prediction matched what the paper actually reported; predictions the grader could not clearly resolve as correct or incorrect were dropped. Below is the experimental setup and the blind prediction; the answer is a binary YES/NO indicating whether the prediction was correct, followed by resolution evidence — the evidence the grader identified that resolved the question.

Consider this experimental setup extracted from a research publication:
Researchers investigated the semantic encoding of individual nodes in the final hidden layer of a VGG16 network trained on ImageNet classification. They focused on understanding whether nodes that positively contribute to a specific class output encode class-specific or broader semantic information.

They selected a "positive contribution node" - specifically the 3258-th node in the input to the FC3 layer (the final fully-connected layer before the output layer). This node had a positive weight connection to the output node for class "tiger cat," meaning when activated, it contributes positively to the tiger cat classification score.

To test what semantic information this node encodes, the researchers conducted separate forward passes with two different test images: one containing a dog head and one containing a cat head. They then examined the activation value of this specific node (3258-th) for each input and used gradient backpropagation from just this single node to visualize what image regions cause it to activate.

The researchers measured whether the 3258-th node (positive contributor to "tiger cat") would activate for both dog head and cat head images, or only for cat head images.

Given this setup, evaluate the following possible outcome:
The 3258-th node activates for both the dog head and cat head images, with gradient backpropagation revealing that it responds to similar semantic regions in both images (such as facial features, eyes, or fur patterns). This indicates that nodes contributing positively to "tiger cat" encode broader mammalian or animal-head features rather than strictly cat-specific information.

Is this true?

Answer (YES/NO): YES